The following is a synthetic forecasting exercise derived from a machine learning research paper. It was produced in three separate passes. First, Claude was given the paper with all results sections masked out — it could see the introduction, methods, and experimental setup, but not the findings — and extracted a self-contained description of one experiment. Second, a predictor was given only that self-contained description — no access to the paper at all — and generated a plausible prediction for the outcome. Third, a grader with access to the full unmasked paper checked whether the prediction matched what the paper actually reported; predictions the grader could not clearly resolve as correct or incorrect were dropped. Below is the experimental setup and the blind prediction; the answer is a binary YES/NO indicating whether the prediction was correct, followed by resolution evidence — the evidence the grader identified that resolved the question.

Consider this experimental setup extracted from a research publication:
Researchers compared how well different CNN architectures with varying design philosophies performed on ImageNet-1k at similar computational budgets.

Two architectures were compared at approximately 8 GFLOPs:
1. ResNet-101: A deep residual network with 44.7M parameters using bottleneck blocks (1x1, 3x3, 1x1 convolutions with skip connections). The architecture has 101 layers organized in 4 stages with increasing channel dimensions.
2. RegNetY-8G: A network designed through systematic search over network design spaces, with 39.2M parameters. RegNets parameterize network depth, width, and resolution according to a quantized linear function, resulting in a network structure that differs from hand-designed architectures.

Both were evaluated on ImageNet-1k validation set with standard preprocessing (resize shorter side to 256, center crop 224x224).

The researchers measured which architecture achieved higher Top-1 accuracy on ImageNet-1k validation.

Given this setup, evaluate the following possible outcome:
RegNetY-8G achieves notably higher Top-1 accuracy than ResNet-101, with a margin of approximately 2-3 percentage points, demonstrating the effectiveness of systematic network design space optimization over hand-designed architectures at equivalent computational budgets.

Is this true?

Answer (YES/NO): NO